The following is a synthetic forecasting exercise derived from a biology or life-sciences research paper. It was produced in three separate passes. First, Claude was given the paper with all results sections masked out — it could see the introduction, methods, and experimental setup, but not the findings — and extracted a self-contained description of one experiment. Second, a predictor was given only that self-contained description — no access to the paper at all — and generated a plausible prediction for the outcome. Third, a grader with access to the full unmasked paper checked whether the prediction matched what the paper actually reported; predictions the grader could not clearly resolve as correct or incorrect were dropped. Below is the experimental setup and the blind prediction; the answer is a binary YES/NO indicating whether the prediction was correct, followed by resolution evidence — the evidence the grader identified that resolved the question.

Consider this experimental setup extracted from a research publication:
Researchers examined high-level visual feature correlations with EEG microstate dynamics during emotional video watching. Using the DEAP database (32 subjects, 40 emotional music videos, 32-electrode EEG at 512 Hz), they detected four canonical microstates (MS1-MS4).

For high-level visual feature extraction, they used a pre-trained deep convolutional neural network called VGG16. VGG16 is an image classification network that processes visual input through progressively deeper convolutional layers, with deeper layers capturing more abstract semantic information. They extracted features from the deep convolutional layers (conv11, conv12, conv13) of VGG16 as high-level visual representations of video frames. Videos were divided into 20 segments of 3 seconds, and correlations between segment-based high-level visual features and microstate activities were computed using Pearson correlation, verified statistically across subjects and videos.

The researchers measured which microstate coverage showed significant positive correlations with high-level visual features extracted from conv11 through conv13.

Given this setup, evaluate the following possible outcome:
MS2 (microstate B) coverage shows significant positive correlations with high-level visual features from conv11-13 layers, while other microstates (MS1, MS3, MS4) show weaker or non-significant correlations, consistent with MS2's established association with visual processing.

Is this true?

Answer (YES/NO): NO